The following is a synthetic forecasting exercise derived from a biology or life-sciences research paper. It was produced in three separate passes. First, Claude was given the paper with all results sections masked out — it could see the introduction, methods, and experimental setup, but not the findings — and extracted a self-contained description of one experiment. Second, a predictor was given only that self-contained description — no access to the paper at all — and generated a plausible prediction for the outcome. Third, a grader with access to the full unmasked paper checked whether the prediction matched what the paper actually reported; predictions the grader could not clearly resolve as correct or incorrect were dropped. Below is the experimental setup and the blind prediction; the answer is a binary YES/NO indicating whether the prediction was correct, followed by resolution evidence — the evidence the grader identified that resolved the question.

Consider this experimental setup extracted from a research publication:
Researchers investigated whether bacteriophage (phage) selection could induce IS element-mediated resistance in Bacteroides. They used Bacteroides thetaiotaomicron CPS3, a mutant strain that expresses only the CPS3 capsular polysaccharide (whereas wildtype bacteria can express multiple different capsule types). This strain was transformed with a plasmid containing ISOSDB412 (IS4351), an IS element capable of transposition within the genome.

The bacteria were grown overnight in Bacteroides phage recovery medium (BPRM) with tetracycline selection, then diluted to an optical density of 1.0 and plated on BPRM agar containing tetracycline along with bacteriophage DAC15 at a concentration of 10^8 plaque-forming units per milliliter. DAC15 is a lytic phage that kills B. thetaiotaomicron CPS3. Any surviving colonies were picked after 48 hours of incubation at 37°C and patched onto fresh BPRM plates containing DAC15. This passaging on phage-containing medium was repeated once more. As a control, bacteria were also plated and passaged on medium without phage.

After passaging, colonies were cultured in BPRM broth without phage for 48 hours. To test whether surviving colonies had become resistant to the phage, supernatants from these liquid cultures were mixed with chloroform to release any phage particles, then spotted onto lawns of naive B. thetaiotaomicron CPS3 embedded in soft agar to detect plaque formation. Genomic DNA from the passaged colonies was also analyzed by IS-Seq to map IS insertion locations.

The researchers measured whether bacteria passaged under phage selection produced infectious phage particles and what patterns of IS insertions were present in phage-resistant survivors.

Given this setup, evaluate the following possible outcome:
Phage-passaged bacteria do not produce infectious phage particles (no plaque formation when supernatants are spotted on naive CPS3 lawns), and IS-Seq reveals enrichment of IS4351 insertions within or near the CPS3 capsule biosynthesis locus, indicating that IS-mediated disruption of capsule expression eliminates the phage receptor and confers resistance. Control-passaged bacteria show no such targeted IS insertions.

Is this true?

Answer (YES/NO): NO